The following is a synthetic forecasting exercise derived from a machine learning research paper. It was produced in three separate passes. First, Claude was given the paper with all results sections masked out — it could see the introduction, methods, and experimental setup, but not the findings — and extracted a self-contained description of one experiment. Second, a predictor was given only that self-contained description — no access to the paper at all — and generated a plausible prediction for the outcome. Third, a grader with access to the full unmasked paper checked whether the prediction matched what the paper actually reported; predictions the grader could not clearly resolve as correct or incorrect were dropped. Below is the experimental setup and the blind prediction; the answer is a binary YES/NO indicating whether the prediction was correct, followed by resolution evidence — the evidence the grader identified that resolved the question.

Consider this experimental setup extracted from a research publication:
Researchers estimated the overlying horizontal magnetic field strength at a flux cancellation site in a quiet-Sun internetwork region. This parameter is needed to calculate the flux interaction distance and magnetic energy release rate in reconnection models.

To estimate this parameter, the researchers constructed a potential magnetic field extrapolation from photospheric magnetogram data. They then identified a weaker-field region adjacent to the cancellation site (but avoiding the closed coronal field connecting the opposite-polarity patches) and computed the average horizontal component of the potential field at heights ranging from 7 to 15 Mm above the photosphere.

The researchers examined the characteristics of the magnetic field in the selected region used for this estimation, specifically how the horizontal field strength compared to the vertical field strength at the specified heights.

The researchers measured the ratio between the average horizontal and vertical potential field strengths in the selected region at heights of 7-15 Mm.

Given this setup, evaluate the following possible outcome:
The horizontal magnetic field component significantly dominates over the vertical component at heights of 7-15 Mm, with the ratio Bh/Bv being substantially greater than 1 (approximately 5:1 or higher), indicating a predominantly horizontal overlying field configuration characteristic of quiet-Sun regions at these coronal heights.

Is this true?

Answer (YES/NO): NO